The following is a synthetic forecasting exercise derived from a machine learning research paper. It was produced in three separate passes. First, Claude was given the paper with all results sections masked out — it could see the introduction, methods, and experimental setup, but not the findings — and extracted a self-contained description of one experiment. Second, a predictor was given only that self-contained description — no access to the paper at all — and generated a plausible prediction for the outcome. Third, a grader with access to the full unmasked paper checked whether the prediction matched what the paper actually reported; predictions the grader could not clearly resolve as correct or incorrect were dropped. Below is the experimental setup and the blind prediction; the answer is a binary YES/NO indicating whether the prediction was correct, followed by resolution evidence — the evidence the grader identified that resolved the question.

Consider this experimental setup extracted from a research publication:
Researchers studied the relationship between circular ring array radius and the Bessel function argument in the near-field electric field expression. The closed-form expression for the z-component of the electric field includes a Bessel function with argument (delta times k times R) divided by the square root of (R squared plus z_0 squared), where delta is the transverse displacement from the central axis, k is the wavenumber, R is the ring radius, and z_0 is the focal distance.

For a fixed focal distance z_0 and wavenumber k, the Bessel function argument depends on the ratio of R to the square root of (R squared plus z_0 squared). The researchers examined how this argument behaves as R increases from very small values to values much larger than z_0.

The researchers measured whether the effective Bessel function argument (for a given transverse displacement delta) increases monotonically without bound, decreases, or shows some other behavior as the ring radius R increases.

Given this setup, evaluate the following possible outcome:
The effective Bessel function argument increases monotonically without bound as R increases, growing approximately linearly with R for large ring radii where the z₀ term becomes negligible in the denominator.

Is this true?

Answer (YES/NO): NO